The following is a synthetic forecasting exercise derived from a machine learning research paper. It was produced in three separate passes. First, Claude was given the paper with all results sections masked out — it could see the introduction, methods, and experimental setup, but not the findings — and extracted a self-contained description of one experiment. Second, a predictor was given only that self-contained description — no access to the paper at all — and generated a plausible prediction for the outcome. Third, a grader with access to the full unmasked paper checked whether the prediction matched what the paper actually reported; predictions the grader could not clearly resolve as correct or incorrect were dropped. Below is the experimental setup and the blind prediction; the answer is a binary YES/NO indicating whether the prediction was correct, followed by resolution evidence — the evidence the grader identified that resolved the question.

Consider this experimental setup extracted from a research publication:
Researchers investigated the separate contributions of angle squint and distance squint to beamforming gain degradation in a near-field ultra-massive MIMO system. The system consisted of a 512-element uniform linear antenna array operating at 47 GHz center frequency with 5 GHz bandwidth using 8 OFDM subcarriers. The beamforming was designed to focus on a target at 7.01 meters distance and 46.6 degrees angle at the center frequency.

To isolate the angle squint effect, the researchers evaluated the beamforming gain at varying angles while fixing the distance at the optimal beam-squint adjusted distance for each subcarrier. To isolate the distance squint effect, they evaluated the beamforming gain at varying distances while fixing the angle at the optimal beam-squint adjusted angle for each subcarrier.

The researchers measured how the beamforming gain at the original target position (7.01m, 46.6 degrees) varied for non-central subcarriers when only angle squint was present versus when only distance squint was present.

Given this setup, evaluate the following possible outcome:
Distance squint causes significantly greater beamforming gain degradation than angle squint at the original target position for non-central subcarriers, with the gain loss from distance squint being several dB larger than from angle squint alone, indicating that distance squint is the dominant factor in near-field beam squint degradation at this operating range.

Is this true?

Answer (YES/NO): NO